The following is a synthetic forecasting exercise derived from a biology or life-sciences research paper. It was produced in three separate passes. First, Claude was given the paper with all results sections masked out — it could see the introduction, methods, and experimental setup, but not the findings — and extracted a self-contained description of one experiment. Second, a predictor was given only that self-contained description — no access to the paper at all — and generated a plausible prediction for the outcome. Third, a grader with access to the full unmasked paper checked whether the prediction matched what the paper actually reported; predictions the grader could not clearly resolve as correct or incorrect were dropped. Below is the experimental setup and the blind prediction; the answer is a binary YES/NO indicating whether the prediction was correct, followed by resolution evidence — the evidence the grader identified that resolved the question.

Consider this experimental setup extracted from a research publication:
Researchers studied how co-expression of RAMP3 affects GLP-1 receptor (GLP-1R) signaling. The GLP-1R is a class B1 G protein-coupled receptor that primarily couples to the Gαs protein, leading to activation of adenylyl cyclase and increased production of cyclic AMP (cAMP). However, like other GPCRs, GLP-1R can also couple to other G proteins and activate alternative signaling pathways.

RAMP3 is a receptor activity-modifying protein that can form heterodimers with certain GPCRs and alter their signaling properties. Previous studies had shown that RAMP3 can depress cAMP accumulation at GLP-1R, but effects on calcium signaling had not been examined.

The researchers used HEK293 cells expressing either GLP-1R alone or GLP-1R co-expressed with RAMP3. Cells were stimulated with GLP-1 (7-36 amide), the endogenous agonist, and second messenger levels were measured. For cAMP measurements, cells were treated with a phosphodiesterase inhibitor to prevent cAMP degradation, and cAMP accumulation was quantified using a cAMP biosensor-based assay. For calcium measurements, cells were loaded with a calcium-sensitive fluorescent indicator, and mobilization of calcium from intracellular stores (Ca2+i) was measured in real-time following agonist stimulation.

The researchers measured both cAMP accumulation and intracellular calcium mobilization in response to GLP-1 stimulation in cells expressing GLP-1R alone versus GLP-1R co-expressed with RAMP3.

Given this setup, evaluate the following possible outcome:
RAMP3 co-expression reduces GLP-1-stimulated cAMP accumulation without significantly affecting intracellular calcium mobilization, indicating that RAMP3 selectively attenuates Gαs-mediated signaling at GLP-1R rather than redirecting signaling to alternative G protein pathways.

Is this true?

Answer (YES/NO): NO